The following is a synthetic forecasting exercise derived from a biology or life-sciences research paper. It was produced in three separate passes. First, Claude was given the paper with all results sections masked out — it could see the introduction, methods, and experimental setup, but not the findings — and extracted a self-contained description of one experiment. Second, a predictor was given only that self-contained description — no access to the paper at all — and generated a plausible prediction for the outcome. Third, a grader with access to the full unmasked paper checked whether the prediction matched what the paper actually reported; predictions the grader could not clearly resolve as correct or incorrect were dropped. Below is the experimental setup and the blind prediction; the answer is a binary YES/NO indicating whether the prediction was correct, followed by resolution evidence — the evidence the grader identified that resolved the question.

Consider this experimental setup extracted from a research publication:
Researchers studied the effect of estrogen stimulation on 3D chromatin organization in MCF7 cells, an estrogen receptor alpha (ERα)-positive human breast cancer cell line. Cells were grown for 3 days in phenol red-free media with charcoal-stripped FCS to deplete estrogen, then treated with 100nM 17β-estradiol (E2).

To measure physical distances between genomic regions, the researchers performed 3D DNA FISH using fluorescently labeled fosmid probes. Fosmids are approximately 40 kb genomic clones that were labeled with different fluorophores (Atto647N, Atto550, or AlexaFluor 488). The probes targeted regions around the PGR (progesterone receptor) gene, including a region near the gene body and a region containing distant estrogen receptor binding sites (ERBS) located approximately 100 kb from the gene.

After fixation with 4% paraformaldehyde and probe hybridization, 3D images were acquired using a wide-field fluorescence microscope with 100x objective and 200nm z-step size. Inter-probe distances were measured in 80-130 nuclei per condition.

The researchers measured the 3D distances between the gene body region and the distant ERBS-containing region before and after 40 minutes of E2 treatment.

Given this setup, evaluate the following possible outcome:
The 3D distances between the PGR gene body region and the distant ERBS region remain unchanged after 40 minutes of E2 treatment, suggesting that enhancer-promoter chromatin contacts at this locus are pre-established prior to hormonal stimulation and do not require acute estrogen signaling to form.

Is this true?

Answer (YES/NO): NO